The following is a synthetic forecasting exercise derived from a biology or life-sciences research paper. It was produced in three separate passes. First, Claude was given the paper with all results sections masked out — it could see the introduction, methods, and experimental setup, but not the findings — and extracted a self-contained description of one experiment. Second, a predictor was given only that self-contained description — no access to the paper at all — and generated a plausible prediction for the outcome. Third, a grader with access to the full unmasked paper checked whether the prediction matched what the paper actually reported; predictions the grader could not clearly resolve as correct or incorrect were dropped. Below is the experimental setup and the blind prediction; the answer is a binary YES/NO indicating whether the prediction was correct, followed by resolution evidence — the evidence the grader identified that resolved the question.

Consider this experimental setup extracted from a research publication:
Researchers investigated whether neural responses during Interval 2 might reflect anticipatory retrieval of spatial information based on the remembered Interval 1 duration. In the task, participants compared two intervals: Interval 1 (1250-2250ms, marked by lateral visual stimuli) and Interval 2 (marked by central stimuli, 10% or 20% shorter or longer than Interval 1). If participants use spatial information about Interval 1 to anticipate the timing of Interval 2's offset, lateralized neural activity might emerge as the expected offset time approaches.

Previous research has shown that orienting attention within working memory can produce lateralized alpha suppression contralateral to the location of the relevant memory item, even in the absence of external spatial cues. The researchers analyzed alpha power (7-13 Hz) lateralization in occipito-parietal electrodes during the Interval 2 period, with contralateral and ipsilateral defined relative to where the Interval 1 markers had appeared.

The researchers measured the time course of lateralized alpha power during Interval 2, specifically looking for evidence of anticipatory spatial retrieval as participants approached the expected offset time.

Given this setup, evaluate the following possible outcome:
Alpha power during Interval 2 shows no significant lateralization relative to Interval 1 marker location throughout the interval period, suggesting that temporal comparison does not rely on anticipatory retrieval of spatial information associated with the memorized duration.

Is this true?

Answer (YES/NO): YES